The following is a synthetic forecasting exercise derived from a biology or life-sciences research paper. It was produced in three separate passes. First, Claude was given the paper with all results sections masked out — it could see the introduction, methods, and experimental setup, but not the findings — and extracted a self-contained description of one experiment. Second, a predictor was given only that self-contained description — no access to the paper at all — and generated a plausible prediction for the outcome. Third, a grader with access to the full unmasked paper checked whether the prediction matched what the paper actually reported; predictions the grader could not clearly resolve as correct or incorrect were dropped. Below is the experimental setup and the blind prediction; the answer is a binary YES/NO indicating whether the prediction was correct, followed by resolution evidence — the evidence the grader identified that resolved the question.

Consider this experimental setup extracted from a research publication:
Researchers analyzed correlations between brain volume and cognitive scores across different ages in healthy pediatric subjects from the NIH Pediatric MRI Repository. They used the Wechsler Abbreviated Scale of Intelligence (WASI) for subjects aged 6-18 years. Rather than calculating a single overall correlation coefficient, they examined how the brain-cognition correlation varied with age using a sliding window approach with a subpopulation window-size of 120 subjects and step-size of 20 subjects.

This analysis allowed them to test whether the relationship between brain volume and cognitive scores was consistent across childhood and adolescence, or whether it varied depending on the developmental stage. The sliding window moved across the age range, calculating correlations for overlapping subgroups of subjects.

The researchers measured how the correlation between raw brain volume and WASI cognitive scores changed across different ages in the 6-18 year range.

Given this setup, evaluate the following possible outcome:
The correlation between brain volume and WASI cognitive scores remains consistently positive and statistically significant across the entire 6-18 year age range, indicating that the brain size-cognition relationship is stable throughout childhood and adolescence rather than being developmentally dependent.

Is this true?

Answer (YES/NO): NO